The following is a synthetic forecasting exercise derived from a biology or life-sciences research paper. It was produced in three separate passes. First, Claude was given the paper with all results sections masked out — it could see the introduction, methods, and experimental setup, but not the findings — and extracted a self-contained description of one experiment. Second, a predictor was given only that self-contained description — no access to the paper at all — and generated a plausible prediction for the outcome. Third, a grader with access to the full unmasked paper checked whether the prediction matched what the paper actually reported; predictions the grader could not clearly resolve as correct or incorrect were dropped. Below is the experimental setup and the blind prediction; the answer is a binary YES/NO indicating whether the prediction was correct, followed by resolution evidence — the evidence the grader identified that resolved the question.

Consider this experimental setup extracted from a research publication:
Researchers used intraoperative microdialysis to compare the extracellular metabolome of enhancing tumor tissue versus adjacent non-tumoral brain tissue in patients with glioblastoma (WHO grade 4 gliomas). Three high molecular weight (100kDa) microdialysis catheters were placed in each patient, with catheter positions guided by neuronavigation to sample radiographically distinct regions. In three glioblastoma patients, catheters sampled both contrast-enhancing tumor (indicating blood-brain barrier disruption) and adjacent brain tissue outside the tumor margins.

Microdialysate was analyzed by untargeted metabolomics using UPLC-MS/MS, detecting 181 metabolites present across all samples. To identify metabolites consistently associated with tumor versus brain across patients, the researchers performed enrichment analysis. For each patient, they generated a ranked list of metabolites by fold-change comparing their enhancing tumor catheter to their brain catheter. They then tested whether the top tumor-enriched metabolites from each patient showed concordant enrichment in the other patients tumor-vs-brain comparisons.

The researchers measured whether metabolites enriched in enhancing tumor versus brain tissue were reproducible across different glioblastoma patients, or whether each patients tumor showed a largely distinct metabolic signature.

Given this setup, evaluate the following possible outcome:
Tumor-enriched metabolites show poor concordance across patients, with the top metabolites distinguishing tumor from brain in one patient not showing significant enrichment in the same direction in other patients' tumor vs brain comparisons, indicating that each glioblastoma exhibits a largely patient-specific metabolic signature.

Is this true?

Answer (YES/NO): NO